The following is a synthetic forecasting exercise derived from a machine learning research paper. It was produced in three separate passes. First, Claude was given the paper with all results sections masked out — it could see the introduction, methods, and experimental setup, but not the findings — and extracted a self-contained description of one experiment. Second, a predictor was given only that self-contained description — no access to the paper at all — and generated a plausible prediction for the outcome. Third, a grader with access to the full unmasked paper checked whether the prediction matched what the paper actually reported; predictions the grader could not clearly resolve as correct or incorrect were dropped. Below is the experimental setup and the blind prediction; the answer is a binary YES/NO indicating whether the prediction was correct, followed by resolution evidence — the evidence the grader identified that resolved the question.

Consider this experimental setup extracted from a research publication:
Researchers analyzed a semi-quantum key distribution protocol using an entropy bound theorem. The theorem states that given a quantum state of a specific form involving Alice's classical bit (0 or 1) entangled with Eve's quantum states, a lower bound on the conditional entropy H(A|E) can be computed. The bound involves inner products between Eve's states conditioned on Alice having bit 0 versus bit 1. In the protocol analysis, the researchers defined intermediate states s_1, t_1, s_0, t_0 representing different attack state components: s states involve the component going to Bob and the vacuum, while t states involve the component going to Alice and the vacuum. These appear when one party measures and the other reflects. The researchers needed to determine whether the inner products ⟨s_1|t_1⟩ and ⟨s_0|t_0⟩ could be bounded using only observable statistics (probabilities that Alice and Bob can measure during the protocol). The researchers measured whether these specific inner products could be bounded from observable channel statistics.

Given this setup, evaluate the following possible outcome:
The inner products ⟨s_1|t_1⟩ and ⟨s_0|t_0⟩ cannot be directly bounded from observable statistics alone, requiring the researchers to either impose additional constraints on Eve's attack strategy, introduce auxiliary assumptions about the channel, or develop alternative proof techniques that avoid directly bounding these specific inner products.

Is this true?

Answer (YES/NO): NO